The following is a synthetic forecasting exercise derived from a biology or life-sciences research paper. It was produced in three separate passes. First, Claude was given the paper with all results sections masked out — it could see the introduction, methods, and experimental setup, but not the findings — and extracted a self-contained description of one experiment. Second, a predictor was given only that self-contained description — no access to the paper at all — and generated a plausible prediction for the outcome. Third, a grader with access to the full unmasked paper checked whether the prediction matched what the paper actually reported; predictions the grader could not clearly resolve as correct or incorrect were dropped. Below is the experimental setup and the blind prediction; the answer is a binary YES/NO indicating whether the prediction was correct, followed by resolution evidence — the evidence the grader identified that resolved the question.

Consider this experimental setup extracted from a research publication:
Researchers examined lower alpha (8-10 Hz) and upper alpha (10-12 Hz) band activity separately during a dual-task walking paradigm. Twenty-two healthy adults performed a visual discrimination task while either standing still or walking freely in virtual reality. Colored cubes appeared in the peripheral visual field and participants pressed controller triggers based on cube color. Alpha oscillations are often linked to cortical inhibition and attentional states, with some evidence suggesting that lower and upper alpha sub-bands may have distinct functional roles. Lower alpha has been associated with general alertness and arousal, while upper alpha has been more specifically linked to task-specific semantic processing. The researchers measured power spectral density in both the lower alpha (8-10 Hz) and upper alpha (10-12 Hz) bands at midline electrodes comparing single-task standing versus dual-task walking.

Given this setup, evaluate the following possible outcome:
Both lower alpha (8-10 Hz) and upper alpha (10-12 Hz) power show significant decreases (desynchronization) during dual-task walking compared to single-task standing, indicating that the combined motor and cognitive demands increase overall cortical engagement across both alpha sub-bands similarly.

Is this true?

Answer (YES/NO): NO